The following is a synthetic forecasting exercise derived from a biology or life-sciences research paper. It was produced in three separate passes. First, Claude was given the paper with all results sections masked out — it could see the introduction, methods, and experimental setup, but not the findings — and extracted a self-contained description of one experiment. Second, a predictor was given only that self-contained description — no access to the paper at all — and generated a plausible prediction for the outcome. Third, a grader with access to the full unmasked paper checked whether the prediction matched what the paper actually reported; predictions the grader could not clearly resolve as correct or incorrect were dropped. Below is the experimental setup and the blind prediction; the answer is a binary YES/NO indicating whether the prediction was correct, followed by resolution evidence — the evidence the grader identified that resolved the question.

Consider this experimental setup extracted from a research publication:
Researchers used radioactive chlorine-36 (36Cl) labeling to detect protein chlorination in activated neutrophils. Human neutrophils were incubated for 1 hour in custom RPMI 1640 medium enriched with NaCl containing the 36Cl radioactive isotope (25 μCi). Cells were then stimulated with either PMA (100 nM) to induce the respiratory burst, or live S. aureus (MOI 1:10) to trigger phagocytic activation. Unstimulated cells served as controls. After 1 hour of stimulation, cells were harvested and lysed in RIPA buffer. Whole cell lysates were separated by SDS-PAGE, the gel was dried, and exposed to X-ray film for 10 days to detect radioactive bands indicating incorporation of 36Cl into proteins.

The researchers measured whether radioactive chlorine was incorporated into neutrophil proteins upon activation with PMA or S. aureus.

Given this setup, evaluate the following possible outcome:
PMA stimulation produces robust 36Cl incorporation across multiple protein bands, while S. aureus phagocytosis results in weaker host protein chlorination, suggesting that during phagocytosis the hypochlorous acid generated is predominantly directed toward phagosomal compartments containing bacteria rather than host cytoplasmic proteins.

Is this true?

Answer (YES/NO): NO